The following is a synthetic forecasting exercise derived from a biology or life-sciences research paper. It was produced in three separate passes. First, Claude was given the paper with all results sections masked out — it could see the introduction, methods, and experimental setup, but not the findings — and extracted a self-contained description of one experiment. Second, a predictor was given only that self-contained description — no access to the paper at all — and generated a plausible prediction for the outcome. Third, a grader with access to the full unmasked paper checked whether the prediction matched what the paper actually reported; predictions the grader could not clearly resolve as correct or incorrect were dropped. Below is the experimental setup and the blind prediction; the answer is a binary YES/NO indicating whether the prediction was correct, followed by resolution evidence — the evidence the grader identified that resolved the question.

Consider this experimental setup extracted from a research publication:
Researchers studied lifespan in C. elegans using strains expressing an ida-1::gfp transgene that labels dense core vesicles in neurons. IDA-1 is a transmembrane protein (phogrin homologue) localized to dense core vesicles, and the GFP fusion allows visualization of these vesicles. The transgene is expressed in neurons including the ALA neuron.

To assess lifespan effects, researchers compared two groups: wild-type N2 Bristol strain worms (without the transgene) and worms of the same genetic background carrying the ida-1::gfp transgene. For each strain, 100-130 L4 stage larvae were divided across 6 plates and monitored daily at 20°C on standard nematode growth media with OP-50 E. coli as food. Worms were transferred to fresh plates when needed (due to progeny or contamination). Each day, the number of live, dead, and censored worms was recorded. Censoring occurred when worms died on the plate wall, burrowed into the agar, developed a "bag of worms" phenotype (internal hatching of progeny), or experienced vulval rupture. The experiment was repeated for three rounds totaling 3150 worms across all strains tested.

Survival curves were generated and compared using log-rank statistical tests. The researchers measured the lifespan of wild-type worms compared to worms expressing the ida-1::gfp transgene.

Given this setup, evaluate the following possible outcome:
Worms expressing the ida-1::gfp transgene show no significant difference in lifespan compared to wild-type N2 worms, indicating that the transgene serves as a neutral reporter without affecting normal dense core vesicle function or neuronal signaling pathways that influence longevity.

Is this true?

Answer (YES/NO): NO